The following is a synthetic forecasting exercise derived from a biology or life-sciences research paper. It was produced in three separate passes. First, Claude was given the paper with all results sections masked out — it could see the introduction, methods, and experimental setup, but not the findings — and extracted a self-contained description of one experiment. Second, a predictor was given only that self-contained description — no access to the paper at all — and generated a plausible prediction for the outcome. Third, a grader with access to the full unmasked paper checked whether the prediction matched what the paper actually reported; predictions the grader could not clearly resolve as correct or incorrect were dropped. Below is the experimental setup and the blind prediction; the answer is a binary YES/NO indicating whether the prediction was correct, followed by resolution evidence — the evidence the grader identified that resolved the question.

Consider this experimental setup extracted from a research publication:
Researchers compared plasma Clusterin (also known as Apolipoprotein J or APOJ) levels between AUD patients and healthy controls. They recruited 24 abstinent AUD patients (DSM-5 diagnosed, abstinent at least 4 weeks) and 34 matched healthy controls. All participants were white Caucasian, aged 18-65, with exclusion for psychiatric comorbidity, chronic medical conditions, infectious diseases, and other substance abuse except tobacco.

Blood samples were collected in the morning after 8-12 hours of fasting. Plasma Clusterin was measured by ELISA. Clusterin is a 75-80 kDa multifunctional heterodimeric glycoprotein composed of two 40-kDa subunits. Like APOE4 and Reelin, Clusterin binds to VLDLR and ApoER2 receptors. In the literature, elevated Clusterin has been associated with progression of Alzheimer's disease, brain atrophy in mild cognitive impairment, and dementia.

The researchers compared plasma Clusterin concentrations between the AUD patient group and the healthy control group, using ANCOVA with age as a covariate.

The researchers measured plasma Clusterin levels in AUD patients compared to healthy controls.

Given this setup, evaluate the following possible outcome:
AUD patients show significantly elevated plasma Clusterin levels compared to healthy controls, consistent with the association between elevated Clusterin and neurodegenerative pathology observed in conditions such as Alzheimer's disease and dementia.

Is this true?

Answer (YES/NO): YES